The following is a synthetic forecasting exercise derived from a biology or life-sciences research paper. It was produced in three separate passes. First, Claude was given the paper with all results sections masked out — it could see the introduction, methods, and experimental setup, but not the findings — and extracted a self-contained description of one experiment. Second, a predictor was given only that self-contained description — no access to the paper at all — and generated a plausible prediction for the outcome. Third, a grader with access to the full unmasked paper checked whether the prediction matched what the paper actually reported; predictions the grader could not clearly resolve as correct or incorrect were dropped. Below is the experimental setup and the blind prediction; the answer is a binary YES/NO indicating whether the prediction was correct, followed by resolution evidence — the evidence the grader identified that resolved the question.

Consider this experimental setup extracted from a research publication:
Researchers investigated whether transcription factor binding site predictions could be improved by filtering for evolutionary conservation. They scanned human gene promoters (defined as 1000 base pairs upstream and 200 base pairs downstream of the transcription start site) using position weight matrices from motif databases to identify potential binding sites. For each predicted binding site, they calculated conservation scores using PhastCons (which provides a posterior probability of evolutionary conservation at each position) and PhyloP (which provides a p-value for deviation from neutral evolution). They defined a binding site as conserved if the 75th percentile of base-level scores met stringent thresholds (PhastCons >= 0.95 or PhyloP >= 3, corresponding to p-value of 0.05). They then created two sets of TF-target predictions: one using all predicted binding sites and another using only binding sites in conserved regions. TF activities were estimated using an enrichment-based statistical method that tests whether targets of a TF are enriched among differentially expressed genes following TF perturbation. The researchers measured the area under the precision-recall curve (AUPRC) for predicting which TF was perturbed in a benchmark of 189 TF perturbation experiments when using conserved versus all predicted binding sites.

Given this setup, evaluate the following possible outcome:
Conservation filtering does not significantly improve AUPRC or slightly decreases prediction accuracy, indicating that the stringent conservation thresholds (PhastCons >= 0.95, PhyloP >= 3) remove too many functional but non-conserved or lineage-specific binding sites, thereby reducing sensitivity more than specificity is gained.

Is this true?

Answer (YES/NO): NO